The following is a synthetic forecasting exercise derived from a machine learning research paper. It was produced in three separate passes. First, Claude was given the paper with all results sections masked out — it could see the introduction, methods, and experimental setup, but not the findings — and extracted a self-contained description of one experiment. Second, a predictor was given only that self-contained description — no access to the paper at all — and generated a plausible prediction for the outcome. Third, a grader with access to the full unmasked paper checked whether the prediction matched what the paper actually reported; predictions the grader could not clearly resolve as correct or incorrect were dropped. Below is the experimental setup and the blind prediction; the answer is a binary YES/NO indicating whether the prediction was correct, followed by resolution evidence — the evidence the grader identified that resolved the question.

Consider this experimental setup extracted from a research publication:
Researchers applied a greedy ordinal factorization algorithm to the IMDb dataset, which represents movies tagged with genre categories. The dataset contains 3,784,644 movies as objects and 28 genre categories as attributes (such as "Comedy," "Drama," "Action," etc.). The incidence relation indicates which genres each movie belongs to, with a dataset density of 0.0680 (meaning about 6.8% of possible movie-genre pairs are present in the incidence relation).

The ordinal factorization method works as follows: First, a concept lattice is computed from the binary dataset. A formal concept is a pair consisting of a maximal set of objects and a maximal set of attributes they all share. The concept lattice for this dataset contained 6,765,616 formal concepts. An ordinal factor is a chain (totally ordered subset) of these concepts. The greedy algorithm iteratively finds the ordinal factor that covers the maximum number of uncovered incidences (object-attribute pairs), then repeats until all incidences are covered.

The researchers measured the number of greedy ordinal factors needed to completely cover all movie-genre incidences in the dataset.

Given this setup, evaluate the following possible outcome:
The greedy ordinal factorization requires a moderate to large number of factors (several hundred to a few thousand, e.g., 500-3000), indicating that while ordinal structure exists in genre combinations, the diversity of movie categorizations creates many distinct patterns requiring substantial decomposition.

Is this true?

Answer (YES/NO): NO